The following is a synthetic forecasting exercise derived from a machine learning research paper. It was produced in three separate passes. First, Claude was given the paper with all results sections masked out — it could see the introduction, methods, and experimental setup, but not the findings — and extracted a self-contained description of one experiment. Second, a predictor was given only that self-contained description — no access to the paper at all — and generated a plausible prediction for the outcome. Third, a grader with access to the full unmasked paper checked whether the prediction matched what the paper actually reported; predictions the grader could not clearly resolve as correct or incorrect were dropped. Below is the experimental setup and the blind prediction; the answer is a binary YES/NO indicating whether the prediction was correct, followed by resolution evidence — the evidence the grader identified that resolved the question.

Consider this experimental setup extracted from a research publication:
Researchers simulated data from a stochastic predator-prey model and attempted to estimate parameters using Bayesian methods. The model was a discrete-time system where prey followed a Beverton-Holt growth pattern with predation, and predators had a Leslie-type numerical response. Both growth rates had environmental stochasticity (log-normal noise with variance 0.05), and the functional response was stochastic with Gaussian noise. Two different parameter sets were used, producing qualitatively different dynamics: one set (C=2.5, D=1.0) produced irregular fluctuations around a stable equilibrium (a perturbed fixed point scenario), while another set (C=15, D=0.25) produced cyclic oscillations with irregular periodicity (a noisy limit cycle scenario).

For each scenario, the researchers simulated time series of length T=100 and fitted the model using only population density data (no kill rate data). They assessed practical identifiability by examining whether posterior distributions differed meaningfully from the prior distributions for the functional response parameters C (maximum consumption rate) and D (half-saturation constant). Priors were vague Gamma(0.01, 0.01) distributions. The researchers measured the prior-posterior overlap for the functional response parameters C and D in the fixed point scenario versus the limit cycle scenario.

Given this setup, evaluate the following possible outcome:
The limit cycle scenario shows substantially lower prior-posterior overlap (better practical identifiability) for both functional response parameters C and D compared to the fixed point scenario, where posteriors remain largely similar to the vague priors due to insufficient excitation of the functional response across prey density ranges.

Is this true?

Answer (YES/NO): YES